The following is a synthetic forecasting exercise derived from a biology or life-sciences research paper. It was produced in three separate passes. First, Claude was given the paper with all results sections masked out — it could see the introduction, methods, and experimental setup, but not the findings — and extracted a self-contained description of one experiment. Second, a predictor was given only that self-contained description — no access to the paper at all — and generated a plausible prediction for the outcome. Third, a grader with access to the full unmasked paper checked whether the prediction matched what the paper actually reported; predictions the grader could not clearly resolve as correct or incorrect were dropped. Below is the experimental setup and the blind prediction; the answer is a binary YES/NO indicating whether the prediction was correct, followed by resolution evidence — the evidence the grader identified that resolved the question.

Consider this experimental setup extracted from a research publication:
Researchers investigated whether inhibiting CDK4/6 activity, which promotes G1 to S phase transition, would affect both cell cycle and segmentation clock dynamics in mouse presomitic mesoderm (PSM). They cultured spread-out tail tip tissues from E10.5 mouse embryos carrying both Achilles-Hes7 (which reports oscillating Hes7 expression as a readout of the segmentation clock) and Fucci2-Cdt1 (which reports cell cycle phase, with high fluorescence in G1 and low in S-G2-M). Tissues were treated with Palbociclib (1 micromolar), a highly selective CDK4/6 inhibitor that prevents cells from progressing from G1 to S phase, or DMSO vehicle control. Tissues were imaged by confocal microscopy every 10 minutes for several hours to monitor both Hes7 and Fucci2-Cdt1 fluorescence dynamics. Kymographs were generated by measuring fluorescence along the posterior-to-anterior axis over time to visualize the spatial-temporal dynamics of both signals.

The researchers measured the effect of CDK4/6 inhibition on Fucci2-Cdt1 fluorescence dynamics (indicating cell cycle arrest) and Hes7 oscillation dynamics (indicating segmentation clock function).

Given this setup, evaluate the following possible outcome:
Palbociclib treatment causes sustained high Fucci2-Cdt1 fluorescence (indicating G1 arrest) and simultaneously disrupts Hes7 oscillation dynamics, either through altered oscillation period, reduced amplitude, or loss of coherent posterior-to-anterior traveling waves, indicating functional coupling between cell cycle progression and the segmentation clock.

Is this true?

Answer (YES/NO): NO